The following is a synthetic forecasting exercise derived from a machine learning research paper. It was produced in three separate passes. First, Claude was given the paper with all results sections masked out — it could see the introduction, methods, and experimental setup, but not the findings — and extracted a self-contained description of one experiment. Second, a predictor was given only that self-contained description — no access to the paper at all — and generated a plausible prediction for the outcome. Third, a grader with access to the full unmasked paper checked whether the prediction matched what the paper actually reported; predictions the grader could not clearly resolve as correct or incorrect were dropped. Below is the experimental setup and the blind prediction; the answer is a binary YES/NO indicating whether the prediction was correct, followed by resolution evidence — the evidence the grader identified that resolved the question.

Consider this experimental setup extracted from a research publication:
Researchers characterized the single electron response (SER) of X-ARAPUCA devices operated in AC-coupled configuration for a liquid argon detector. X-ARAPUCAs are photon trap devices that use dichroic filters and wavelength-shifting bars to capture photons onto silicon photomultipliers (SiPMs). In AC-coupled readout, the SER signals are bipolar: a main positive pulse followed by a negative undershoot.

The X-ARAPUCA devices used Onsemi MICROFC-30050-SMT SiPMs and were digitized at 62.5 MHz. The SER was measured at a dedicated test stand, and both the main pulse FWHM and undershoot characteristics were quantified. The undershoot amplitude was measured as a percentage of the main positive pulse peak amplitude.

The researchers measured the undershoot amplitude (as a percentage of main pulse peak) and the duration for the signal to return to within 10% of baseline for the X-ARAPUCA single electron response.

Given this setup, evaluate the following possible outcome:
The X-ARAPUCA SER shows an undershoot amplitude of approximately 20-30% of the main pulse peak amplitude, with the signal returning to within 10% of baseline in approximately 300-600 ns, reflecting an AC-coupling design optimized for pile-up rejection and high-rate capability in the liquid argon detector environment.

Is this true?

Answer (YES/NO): NO